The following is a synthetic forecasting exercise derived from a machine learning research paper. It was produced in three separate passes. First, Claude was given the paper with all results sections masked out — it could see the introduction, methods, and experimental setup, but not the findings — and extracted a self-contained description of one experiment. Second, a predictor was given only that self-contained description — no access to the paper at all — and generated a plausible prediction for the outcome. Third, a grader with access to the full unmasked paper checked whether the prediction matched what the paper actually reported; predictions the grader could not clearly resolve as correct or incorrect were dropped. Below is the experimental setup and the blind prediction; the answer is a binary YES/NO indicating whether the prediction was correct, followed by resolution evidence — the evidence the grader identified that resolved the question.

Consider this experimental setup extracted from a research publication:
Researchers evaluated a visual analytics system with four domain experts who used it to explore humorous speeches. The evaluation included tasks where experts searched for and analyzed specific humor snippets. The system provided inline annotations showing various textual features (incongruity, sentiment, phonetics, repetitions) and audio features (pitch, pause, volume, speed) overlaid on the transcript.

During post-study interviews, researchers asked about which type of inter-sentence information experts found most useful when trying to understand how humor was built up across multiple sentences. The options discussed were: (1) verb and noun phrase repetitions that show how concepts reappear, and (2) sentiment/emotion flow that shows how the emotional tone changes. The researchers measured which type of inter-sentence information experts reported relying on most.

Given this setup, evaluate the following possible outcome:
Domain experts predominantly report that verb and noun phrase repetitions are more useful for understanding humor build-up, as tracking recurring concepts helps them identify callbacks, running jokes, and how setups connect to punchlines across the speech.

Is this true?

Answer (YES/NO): YES